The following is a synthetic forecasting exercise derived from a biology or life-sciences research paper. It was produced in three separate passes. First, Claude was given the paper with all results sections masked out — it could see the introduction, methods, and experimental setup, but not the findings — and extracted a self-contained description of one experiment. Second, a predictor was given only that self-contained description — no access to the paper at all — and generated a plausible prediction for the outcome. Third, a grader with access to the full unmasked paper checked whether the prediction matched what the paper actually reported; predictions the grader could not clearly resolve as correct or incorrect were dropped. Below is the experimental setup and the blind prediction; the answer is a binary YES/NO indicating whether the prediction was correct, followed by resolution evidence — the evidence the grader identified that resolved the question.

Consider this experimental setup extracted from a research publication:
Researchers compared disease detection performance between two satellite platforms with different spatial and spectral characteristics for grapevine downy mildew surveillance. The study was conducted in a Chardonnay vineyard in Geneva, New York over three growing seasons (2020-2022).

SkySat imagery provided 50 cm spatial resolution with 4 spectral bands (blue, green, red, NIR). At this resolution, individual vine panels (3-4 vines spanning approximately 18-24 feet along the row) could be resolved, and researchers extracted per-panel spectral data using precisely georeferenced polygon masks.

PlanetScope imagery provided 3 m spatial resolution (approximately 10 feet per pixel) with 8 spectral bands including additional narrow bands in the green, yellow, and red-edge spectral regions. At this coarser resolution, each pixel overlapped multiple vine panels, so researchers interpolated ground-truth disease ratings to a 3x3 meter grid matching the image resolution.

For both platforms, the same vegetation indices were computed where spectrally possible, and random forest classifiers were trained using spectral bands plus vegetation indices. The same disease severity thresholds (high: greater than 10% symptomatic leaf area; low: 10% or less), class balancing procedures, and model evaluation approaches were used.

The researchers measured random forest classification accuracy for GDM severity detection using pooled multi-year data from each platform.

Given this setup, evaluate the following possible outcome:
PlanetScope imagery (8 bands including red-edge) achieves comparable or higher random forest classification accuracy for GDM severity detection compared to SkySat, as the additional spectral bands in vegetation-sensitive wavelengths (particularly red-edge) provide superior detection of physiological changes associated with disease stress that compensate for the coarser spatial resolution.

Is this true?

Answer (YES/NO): NO